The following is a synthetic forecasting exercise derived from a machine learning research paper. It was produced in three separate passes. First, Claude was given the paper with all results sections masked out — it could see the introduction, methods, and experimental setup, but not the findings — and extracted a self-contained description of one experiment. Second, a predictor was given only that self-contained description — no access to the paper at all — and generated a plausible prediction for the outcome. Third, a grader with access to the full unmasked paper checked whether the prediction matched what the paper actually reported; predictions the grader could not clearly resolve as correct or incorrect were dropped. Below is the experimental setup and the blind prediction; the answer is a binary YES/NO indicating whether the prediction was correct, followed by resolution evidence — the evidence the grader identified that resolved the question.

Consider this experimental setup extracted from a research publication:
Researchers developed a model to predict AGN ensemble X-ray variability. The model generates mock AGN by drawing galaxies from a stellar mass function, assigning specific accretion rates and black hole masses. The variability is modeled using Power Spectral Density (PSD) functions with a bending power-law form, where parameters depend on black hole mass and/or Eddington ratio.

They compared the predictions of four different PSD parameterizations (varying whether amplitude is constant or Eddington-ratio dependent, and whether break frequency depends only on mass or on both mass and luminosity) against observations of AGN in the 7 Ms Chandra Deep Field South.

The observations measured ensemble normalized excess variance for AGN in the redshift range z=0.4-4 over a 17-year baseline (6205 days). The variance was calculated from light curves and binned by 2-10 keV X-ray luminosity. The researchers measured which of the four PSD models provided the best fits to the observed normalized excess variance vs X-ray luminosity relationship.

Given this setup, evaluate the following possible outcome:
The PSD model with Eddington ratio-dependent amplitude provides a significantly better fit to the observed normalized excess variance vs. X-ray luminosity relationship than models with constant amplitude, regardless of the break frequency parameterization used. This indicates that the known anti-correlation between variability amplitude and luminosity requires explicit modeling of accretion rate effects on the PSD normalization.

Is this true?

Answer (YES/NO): YES